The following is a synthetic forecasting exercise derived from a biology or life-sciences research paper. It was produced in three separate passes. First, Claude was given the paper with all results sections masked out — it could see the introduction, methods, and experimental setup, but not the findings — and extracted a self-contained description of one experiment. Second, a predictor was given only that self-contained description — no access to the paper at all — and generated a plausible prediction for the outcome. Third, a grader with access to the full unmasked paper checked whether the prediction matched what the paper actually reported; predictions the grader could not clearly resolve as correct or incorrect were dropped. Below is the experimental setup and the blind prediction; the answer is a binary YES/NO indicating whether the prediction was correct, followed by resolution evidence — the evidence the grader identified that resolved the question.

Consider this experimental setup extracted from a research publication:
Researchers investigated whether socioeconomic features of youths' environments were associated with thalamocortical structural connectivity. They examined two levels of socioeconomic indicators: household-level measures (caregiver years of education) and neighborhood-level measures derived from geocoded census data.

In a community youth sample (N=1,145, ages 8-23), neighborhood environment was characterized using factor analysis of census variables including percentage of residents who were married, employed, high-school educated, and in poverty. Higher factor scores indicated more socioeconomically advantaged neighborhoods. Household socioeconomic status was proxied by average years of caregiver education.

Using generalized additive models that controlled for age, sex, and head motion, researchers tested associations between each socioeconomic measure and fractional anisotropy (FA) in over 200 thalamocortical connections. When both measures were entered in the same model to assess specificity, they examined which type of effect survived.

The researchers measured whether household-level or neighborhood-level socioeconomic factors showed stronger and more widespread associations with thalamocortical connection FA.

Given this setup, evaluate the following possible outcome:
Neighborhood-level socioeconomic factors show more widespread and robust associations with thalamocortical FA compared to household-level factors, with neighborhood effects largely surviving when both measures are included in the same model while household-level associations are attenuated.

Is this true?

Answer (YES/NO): YES